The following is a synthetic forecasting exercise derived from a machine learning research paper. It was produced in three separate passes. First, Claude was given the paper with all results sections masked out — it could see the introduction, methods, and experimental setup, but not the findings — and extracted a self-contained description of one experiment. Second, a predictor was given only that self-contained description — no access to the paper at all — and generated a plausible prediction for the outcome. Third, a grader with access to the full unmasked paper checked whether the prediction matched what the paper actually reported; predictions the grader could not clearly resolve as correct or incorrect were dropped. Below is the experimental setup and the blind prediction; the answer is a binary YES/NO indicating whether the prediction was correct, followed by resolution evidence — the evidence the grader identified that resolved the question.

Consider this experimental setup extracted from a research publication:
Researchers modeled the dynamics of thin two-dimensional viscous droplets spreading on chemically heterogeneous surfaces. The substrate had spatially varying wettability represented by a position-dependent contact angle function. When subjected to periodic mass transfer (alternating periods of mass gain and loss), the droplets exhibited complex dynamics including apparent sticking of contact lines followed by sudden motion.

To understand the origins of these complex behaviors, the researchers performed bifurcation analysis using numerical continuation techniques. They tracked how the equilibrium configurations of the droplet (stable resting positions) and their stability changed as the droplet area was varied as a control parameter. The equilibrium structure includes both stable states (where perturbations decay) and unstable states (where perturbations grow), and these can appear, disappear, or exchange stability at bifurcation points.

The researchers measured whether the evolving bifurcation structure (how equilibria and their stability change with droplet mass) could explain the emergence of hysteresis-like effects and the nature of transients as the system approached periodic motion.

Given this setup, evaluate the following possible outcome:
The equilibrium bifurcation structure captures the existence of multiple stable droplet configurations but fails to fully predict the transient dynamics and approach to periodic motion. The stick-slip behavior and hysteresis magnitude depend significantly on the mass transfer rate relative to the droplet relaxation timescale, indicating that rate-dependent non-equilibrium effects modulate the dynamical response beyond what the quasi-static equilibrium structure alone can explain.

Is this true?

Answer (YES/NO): YES